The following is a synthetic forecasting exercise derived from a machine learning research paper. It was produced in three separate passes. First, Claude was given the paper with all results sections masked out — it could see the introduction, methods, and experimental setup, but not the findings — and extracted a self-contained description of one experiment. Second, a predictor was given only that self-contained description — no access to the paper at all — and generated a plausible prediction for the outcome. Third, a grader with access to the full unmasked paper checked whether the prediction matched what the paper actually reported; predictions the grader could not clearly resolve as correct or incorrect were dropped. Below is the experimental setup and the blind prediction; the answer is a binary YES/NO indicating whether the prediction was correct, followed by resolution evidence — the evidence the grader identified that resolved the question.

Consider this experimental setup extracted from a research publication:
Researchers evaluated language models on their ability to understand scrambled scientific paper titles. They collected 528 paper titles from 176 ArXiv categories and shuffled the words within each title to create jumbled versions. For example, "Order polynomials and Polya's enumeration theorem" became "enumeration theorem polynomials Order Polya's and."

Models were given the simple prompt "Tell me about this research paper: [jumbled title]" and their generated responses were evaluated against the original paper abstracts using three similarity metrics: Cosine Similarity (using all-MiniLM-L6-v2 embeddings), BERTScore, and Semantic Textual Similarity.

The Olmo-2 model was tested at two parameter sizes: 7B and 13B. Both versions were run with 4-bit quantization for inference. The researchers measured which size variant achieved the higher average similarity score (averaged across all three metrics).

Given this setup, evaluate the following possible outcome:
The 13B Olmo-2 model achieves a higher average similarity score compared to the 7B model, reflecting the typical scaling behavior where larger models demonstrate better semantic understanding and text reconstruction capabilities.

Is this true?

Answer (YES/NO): NO